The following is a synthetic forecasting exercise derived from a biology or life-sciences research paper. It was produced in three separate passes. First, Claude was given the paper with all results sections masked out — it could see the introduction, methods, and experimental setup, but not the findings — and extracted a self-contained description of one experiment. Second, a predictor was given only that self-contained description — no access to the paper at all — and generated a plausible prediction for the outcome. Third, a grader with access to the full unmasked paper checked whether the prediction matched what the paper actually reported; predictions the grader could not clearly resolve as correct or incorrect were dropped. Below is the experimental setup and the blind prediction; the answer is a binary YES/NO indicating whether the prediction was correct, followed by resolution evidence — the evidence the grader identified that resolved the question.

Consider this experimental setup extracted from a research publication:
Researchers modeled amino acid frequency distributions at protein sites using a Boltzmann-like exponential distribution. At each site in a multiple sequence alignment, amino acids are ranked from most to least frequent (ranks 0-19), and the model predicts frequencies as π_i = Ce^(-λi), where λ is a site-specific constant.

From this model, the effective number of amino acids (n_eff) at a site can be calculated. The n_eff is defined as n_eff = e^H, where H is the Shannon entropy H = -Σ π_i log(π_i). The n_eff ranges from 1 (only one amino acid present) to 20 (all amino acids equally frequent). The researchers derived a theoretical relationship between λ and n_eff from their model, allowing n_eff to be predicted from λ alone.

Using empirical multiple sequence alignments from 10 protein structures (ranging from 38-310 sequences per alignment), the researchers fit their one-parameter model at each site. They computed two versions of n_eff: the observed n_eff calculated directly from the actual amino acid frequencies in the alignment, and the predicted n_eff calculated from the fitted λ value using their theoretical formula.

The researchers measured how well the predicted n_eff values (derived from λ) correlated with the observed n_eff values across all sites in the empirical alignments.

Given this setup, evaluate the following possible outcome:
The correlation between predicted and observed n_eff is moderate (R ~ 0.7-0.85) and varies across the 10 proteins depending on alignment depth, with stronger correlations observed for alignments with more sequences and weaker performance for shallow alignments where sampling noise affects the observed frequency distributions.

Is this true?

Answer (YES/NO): NO